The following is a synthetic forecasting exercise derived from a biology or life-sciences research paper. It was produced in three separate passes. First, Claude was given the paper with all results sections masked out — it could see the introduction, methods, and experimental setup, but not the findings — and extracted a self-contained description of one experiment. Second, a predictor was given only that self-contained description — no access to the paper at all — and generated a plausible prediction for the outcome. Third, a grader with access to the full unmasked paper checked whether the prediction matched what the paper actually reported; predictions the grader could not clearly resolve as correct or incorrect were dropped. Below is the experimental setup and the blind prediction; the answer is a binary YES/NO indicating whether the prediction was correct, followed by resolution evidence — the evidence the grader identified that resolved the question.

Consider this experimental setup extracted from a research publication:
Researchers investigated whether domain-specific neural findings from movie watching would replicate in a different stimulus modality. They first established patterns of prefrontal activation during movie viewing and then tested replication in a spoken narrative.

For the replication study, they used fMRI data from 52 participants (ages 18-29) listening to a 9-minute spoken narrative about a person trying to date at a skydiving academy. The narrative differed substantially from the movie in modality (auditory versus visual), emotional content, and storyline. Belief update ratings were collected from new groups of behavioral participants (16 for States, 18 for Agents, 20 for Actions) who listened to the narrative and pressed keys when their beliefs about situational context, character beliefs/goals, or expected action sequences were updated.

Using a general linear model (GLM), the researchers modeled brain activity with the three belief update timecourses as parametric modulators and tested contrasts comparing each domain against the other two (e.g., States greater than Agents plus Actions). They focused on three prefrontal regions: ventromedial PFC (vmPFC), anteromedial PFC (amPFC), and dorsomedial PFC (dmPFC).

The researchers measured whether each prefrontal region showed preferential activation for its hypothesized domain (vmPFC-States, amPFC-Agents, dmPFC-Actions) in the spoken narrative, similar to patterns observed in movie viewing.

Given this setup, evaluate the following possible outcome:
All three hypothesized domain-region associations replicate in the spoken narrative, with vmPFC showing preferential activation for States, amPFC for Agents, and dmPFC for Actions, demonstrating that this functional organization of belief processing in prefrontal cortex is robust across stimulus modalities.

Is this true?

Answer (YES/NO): YES